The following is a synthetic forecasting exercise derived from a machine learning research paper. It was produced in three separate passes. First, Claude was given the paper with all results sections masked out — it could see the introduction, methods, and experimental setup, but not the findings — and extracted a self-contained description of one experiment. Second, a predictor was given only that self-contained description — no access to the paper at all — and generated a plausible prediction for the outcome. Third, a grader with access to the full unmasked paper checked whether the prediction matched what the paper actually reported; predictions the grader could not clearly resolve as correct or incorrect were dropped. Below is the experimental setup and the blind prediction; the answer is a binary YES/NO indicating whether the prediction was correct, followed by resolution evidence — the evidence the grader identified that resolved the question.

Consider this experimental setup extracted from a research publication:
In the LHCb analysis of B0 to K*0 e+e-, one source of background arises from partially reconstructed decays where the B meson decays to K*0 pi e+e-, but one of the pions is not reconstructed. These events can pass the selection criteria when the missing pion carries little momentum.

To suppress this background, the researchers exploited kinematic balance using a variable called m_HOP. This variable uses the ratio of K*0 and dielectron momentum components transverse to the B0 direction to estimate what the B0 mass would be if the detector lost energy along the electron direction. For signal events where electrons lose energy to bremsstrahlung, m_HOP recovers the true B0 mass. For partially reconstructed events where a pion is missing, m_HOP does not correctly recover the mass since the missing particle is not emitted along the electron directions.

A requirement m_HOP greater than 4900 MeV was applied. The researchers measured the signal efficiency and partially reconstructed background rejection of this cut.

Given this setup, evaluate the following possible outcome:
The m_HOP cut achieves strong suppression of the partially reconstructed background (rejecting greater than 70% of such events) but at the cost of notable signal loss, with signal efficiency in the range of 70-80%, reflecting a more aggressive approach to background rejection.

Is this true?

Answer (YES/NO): NO